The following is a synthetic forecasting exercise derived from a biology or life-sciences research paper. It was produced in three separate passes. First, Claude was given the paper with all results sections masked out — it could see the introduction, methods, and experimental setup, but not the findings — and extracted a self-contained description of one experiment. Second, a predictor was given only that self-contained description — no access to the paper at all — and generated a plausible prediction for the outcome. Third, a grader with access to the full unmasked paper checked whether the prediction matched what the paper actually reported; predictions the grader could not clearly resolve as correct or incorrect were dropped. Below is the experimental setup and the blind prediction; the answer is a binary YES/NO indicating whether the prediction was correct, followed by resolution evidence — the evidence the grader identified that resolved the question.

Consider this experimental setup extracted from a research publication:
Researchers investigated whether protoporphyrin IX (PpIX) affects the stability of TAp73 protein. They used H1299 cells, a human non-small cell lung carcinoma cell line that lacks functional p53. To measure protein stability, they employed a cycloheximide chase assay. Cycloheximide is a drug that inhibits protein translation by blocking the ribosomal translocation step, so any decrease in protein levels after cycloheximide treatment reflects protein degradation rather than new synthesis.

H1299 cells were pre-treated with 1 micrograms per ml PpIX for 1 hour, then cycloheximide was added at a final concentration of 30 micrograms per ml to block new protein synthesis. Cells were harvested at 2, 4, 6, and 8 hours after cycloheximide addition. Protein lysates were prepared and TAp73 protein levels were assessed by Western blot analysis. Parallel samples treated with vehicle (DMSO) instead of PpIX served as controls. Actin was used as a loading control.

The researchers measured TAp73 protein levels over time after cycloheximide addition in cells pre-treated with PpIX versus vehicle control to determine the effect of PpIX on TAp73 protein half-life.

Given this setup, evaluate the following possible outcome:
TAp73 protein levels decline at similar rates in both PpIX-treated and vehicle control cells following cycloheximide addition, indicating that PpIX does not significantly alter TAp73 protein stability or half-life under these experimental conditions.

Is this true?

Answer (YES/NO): NO